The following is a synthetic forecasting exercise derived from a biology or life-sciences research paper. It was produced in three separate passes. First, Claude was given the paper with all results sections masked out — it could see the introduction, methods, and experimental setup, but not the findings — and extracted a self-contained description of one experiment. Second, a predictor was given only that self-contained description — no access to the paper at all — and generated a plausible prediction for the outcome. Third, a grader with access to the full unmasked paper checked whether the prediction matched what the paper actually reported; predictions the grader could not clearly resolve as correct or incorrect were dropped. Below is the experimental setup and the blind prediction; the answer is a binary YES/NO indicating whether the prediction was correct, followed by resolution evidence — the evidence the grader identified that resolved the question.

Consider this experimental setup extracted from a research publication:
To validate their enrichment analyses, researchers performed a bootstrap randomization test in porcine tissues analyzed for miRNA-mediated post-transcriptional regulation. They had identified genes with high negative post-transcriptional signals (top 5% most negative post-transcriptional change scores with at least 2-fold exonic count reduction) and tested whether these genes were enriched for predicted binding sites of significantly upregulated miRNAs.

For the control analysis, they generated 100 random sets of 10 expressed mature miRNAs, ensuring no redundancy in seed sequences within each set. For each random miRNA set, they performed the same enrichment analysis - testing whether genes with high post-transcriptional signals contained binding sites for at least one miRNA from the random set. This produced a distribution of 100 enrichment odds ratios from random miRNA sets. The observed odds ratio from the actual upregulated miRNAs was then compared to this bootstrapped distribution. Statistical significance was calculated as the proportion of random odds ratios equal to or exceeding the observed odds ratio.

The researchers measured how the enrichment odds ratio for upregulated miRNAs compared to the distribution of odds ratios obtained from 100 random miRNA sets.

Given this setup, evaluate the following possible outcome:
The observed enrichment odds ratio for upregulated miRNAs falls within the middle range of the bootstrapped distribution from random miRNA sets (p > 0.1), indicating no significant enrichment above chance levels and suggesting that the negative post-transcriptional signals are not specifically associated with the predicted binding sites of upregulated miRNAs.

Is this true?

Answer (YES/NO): NO